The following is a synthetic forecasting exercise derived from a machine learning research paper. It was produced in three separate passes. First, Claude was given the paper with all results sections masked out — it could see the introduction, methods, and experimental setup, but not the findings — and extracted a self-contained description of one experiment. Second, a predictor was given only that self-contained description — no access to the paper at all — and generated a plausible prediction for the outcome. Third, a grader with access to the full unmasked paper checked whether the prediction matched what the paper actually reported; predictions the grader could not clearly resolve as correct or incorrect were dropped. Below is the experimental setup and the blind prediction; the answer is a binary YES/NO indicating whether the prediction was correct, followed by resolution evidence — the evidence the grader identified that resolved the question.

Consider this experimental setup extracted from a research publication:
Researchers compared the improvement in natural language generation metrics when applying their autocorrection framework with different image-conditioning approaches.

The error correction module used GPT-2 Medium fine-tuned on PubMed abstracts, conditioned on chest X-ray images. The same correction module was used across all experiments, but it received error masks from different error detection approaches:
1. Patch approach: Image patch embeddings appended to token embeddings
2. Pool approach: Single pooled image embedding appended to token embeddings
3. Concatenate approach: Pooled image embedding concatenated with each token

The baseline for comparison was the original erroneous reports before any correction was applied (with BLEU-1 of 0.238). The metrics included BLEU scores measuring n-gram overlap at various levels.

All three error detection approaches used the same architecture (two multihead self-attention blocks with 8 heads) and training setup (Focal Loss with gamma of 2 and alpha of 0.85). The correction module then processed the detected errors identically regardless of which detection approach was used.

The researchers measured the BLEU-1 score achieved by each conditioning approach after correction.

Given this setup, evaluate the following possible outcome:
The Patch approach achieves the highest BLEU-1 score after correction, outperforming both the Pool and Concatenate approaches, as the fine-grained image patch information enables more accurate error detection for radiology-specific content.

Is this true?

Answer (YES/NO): YES